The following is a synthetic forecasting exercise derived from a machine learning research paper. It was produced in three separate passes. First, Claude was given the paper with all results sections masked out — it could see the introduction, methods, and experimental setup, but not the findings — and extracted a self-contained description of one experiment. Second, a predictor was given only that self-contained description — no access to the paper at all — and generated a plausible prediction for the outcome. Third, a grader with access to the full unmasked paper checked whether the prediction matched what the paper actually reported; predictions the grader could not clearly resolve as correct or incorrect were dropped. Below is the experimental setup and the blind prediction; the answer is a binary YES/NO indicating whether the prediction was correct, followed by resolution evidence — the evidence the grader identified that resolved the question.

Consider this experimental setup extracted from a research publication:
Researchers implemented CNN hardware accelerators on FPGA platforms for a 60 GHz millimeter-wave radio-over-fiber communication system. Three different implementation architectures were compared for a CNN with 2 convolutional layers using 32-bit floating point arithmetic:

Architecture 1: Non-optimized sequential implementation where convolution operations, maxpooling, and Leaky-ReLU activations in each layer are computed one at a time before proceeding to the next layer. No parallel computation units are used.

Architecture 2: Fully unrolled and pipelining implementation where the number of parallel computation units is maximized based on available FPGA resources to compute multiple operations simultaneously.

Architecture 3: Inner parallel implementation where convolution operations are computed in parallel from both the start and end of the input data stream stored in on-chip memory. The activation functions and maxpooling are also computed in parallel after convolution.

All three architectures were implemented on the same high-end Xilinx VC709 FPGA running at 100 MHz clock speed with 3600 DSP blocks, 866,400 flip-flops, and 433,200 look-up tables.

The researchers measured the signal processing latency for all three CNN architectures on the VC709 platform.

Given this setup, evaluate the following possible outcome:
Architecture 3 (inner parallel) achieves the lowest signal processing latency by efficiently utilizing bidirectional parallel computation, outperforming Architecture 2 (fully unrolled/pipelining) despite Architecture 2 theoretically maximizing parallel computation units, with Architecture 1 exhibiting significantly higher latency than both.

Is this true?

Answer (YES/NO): NO